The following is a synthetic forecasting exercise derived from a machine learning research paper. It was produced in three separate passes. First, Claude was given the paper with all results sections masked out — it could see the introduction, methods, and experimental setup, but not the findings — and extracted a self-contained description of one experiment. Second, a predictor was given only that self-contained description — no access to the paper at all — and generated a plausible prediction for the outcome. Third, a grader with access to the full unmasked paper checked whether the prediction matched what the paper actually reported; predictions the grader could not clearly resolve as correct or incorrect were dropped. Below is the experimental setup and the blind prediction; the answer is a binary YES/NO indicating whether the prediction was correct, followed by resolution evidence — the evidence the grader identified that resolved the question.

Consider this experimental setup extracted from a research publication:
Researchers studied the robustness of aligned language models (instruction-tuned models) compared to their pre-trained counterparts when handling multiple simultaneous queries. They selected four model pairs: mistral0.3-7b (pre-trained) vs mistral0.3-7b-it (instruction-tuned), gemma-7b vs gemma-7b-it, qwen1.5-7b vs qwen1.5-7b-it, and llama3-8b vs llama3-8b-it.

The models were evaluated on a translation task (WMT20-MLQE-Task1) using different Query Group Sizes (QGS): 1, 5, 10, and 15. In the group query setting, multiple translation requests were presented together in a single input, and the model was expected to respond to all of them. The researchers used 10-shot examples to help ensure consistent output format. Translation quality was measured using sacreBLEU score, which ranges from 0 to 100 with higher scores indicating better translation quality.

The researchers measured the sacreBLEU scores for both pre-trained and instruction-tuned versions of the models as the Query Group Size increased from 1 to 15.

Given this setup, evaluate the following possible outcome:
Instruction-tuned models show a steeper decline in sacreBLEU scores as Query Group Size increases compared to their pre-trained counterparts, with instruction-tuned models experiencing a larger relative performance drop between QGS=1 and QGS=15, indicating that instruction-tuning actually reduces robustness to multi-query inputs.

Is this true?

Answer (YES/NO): NO